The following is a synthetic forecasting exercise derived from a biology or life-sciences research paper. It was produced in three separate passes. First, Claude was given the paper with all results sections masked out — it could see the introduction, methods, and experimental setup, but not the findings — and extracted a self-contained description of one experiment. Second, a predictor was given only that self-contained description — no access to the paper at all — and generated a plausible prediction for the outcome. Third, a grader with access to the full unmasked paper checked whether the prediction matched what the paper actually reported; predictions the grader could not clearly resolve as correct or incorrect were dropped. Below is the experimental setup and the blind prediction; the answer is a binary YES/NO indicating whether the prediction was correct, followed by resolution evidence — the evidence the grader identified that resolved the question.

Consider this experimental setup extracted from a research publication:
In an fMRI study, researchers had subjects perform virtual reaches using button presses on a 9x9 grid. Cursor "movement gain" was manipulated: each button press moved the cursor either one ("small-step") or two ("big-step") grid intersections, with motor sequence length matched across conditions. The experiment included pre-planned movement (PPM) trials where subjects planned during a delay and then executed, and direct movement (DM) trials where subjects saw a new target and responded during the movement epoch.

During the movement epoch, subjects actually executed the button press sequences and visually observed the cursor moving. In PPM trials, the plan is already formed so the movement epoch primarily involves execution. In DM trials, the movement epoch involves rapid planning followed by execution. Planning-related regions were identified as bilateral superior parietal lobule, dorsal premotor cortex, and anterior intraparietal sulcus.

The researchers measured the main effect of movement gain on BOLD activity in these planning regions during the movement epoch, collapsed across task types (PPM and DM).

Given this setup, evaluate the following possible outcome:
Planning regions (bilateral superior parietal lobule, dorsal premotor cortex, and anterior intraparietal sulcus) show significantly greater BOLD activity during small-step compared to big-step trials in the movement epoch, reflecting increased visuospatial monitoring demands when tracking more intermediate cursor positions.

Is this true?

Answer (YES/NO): NO